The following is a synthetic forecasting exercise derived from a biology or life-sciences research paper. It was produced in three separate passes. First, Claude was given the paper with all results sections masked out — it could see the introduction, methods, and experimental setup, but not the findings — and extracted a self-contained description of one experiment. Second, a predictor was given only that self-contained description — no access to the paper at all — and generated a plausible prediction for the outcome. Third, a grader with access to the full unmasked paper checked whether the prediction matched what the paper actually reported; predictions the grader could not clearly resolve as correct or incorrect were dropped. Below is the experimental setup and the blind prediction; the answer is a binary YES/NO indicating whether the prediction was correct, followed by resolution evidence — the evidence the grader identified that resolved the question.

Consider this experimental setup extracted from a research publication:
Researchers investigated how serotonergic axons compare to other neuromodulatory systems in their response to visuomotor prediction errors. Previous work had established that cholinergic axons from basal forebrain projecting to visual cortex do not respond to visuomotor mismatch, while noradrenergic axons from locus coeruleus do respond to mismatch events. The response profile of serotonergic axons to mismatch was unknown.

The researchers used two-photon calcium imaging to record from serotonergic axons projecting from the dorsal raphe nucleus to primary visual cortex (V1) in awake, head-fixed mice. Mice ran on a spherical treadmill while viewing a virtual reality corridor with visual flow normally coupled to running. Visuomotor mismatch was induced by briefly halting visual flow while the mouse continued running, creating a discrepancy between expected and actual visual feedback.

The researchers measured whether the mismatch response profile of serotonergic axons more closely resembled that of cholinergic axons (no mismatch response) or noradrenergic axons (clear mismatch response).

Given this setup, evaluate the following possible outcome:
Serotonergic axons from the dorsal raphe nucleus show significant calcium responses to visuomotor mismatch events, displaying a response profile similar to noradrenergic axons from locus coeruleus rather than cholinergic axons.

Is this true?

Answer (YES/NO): NO